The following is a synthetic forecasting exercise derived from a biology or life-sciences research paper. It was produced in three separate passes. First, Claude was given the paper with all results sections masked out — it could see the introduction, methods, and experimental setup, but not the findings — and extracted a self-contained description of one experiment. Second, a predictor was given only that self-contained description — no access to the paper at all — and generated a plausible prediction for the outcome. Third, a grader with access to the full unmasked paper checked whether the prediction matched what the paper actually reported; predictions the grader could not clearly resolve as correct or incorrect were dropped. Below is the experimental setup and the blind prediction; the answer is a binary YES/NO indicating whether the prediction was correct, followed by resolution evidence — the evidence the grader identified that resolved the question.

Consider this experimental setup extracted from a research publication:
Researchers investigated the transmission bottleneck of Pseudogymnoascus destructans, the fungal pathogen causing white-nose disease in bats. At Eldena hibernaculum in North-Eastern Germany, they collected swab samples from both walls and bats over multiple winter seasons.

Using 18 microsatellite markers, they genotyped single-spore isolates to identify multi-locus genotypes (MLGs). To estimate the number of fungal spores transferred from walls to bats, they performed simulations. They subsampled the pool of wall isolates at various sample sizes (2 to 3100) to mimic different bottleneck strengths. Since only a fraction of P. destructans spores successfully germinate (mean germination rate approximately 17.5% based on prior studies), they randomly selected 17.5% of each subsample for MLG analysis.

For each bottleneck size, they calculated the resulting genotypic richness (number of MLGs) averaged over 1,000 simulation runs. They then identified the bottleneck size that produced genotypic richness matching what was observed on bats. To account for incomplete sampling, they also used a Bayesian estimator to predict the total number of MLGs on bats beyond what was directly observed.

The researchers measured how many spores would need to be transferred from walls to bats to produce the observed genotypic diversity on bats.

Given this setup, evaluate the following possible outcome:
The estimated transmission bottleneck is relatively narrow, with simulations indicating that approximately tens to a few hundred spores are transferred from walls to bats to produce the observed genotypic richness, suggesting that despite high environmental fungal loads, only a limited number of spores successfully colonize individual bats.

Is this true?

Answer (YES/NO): YES